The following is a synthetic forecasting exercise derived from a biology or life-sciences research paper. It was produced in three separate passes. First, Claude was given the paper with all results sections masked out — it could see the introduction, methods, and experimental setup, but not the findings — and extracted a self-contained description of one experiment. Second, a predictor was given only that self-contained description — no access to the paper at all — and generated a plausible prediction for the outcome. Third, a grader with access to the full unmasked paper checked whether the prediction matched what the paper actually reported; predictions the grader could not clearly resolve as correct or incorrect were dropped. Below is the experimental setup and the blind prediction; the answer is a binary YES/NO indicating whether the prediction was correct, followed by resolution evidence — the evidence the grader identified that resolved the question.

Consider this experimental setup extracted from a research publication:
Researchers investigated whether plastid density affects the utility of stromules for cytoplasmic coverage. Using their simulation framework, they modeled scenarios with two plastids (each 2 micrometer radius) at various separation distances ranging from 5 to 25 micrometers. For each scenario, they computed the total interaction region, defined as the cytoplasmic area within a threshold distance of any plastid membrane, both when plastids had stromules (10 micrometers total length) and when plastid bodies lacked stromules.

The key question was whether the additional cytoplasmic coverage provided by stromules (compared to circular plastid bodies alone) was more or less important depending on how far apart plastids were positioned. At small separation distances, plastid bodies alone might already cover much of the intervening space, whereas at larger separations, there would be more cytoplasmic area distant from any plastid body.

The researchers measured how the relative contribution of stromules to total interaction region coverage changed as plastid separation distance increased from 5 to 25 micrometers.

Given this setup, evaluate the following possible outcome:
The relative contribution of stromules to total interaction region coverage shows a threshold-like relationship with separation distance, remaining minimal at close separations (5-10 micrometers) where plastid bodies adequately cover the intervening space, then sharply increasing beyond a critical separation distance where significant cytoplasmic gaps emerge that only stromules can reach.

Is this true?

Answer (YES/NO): NO